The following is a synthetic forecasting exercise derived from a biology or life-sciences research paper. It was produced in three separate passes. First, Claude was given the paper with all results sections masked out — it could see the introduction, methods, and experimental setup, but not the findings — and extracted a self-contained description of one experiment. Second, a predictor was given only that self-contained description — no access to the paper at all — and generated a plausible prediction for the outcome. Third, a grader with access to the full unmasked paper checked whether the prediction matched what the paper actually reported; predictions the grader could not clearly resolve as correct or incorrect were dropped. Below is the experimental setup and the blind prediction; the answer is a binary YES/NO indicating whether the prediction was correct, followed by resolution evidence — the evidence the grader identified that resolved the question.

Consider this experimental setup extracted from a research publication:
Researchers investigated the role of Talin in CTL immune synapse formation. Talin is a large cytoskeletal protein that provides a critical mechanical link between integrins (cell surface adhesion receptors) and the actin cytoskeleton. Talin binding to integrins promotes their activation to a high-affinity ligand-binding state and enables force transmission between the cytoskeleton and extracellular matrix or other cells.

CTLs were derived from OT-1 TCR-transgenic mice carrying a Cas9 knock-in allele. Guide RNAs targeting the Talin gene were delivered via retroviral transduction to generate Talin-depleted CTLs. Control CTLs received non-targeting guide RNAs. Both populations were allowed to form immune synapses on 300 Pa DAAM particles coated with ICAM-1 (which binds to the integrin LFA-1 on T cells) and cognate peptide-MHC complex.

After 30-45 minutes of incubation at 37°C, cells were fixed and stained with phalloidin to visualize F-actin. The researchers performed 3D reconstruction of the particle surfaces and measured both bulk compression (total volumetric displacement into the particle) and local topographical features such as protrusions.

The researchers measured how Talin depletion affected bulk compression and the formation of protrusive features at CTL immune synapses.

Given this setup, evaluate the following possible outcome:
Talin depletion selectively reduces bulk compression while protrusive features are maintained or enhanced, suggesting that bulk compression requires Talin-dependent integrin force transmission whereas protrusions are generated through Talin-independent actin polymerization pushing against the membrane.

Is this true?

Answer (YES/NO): NO